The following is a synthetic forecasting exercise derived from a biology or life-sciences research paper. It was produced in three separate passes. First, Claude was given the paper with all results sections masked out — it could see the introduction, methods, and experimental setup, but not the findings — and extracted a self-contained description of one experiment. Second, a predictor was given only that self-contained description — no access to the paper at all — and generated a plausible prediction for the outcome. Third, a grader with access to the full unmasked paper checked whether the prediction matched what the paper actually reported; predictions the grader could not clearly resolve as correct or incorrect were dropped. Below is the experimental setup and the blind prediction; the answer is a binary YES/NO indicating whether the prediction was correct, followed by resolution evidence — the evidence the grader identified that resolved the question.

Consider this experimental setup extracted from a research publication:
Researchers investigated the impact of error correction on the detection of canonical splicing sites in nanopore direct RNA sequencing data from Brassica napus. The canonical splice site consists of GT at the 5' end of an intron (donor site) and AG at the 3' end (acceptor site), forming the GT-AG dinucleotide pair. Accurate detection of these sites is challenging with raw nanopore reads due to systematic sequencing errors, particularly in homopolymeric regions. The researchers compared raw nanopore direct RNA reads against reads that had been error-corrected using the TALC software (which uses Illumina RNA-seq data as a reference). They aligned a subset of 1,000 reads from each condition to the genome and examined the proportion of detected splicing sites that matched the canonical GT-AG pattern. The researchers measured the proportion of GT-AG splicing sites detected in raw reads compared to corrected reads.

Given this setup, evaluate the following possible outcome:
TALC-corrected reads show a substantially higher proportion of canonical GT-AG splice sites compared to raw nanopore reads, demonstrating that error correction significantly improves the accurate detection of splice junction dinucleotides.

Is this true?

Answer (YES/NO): NO